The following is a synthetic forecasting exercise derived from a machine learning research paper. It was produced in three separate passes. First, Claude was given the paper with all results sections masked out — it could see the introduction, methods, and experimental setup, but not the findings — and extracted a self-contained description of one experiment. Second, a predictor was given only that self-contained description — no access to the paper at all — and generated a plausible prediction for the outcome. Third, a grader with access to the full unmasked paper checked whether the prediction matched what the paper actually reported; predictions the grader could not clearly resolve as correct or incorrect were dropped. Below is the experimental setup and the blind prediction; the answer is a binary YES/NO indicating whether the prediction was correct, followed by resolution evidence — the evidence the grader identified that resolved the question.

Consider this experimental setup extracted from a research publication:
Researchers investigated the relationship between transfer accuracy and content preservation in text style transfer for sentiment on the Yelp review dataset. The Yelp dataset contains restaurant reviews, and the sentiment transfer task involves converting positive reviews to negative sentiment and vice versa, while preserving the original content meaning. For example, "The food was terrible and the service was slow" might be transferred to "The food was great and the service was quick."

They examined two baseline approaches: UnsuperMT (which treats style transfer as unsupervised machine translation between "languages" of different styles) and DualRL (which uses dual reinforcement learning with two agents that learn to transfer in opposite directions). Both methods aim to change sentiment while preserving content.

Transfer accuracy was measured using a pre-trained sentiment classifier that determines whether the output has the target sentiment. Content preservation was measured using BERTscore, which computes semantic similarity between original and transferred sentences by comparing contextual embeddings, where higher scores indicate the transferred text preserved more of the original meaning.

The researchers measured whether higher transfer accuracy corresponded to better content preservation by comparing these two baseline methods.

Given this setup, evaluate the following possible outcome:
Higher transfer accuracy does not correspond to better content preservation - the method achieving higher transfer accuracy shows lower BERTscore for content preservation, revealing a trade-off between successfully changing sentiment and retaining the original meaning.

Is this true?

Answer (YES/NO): YES